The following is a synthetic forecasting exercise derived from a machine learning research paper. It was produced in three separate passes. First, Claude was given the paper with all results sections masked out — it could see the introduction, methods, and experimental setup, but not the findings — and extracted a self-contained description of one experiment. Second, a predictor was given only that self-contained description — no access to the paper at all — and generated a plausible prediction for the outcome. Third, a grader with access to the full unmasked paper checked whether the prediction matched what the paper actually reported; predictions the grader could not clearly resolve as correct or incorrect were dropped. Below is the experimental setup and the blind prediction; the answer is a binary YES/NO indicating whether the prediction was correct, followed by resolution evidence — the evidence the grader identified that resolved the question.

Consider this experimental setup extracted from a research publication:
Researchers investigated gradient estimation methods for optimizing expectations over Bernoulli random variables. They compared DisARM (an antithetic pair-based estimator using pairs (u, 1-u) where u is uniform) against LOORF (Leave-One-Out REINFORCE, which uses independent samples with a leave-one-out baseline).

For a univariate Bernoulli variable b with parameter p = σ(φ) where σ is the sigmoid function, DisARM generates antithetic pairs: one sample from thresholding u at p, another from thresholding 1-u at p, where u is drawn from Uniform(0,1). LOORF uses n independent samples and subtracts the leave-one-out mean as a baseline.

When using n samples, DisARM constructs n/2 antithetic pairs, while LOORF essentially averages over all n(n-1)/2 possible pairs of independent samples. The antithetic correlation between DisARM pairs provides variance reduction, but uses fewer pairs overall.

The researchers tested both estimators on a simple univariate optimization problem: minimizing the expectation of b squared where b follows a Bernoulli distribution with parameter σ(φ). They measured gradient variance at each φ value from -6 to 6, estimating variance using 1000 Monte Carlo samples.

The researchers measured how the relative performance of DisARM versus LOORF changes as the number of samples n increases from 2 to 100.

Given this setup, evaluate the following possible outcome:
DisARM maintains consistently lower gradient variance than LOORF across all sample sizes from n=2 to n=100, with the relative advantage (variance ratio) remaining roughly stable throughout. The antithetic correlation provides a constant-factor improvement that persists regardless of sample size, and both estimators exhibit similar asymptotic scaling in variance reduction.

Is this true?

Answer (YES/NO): NO